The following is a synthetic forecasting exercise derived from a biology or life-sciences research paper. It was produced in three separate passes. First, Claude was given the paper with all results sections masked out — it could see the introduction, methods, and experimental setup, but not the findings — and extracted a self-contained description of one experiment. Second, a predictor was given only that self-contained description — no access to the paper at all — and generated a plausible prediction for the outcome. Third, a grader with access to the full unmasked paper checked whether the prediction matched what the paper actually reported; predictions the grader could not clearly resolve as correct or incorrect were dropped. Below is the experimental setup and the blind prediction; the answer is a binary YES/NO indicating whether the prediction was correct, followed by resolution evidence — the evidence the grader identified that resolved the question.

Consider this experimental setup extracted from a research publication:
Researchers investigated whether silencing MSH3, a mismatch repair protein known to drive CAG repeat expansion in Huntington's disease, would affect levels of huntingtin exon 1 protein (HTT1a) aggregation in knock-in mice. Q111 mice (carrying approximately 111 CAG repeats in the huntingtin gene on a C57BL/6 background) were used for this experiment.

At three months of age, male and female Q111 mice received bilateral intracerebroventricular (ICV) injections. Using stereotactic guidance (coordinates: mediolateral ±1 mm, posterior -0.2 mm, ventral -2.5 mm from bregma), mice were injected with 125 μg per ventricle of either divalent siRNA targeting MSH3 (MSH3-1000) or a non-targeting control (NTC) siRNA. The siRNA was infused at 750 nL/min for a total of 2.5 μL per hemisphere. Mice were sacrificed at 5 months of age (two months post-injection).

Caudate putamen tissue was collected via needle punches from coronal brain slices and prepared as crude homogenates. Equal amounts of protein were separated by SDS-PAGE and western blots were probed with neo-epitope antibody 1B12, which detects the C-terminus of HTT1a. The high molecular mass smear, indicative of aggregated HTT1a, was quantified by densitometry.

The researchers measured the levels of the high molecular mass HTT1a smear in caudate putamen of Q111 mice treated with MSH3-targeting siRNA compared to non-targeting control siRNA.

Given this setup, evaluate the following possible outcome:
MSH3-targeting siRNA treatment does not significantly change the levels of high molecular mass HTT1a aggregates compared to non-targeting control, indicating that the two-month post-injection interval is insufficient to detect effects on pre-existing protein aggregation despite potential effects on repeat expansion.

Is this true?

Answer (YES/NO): NO